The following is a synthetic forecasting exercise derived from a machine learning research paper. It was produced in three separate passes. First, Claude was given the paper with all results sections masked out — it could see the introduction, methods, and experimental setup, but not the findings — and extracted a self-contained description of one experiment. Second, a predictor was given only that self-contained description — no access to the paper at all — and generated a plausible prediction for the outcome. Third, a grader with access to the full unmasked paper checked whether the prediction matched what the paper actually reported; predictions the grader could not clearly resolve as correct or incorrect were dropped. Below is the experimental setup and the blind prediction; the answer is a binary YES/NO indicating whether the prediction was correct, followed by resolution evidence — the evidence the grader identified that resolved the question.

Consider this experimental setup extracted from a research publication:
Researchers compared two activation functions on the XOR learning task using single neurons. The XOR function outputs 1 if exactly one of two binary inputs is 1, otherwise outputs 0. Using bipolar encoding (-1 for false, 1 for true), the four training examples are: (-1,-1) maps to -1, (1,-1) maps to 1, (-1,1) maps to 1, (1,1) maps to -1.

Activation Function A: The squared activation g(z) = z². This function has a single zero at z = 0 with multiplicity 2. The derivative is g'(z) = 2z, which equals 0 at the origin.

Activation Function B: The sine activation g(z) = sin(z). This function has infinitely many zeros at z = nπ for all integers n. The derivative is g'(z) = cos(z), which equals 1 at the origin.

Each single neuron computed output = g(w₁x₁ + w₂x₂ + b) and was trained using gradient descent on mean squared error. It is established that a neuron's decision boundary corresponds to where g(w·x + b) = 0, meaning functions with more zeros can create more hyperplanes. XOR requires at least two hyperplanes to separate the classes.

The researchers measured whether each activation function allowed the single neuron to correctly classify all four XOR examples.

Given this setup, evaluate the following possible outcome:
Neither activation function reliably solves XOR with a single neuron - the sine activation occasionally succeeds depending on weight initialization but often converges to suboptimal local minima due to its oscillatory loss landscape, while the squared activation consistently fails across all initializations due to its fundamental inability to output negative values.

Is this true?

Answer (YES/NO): NO